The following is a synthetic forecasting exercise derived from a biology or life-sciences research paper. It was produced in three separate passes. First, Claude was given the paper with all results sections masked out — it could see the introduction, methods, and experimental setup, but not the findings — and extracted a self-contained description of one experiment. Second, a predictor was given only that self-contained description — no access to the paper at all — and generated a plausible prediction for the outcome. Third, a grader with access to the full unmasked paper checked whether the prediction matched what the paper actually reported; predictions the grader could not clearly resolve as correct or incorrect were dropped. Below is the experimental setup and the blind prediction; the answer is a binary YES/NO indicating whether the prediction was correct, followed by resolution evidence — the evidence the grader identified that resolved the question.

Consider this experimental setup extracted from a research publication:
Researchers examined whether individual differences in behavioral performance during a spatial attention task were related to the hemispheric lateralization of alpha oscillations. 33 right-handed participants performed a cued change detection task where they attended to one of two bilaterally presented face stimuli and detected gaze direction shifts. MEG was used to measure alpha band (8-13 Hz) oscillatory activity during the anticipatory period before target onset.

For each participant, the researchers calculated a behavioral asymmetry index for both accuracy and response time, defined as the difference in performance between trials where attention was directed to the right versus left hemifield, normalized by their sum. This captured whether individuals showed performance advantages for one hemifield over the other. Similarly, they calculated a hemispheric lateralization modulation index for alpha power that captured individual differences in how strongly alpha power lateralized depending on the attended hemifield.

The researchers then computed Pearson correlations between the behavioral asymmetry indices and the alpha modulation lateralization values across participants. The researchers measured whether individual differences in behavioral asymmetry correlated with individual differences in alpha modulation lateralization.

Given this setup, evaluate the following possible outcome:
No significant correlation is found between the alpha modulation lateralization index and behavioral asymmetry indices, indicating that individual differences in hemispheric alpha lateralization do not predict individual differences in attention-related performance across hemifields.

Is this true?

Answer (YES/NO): YES